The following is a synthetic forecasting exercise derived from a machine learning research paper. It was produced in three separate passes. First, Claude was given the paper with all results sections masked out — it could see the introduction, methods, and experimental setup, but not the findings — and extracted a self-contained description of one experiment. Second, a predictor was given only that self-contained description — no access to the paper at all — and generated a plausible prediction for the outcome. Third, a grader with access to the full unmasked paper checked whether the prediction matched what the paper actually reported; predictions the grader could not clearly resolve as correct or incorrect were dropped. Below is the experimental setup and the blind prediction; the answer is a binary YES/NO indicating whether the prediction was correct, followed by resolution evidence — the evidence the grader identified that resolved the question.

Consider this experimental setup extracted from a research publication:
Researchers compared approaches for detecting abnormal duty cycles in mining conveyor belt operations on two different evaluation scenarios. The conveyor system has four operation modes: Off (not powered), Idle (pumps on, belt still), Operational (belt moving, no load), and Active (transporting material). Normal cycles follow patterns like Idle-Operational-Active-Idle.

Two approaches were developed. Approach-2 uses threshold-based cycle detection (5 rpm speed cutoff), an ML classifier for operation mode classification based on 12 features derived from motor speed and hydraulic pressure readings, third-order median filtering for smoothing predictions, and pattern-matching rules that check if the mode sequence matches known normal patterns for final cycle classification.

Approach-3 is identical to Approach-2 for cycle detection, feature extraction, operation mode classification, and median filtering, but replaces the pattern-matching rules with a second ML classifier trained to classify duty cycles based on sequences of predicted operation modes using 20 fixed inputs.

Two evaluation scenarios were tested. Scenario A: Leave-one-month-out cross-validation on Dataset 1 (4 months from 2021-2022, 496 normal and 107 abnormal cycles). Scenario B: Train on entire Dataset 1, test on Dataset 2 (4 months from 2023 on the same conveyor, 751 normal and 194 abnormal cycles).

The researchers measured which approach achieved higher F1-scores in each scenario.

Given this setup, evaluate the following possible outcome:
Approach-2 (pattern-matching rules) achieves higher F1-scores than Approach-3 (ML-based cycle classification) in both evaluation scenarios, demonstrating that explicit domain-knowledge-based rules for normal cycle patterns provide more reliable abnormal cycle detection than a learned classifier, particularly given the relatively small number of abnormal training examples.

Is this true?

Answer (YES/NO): NO